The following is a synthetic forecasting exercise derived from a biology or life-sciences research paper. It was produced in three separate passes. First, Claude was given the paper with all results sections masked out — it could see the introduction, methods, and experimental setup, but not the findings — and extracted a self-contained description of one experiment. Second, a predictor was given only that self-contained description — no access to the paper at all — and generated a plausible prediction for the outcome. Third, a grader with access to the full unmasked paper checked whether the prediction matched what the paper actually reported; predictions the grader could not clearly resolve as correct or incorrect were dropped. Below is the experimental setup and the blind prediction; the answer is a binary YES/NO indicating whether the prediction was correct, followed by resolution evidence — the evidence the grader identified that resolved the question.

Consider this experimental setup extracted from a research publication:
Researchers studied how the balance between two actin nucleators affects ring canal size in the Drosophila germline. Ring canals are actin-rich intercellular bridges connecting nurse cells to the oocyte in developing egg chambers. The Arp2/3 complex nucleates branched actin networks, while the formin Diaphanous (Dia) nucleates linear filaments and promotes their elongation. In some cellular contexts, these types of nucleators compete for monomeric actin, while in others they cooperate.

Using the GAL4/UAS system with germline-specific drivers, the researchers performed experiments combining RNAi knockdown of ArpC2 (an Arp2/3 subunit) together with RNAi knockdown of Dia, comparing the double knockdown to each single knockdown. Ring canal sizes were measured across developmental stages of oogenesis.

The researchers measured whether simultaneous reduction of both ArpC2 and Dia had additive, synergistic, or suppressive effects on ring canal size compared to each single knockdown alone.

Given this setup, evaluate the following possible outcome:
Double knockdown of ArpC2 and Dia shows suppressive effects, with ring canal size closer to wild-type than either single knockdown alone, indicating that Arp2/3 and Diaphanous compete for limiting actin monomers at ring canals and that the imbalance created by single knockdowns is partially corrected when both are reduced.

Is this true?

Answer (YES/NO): NO